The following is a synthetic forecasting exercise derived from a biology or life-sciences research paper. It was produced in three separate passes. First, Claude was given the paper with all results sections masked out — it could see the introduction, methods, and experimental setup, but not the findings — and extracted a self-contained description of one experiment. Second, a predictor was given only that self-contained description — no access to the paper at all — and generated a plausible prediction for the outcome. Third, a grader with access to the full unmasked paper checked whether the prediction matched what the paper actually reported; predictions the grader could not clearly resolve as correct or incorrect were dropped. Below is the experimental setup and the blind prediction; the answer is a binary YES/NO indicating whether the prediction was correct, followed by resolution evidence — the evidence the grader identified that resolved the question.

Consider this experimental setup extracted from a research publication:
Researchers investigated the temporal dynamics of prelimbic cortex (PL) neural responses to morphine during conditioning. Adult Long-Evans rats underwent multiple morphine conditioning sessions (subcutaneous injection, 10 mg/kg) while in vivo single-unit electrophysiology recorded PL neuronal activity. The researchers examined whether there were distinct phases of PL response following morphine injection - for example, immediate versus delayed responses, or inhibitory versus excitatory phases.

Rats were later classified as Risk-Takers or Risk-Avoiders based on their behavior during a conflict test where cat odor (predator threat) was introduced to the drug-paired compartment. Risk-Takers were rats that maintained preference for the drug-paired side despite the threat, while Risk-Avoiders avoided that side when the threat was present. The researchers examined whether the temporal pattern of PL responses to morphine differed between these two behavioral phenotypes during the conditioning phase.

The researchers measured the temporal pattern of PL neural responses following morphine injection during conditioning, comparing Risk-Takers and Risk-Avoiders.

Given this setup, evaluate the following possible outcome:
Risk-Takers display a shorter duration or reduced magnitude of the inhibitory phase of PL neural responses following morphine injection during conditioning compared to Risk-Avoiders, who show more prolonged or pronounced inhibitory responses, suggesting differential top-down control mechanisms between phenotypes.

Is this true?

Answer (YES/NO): NO